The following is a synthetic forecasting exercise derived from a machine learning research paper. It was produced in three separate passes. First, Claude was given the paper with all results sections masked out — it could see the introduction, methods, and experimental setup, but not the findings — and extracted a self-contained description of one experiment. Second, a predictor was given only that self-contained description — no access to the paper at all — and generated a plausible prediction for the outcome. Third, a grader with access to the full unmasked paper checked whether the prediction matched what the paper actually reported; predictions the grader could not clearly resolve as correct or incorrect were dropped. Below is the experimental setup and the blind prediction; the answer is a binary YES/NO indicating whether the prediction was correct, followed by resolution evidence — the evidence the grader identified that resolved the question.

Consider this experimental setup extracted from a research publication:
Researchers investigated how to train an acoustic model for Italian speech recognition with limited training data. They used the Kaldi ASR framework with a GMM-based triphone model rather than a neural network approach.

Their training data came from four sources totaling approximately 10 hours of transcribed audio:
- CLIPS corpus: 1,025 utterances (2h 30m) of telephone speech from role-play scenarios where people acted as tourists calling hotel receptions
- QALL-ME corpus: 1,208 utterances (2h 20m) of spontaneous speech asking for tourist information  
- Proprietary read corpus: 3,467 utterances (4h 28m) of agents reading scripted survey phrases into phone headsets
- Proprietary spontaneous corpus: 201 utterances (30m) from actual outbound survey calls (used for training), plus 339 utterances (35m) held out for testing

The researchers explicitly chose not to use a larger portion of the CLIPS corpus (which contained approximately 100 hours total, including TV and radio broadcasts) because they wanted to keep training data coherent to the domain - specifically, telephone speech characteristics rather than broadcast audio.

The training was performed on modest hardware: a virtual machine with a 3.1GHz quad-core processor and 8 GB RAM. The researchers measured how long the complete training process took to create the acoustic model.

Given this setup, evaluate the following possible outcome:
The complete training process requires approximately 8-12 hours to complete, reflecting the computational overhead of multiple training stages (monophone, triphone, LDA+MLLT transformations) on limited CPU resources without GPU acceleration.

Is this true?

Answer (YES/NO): NO